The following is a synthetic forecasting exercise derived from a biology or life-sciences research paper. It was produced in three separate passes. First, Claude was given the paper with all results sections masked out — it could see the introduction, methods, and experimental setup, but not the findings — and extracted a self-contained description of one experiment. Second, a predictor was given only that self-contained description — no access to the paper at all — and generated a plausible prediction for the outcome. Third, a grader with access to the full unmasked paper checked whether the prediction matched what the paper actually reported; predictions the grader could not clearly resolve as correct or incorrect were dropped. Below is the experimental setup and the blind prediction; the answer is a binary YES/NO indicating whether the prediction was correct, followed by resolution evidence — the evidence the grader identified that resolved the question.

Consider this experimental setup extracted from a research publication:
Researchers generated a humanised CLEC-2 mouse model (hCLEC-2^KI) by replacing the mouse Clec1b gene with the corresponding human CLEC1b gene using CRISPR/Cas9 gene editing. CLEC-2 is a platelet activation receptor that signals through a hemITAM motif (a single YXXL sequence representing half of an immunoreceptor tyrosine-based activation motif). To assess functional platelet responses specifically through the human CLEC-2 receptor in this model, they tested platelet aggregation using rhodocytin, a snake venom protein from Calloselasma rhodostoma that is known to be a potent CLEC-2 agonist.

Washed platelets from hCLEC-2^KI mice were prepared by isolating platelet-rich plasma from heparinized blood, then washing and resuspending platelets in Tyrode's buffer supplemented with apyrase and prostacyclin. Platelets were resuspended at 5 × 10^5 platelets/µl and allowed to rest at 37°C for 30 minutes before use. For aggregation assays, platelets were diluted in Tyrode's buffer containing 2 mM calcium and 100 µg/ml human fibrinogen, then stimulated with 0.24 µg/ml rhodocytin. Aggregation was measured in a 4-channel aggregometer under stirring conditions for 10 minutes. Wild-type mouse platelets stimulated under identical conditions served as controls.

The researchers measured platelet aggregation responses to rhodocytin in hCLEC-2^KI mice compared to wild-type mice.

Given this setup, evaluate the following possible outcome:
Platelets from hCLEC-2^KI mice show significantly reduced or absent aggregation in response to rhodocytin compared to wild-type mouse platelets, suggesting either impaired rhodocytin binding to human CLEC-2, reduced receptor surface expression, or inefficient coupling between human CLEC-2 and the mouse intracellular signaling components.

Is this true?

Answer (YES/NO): NO